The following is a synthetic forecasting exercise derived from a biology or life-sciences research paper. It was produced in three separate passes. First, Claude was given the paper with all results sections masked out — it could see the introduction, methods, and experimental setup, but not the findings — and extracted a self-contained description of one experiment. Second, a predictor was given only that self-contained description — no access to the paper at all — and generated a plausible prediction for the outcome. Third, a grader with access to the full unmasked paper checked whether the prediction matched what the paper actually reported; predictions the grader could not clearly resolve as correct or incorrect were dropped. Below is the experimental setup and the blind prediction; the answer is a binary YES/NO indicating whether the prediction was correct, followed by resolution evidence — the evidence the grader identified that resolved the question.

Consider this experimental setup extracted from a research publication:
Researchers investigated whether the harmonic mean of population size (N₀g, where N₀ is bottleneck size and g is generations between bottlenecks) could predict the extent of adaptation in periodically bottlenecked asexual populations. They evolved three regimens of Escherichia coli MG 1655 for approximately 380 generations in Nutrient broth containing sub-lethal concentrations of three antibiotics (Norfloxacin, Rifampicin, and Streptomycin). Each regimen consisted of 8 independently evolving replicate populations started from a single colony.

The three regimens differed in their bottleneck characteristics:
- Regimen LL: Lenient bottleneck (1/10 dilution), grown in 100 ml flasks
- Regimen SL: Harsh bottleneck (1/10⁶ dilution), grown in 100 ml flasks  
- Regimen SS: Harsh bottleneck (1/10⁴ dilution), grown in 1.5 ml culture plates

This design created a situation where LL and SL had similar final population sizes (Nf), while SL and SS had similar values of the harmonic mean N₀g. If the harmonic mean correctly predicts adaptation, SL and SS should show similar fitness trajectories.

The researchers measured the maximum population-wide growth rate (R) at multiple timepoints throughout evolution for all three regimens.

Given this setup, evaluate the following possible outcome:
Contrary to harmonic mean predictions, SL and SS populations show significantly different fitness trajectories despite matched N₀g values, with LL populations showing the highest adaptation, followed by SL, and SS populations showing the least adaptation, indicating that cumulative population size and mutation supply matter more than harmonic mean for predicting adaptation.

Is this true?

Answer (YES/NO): NO